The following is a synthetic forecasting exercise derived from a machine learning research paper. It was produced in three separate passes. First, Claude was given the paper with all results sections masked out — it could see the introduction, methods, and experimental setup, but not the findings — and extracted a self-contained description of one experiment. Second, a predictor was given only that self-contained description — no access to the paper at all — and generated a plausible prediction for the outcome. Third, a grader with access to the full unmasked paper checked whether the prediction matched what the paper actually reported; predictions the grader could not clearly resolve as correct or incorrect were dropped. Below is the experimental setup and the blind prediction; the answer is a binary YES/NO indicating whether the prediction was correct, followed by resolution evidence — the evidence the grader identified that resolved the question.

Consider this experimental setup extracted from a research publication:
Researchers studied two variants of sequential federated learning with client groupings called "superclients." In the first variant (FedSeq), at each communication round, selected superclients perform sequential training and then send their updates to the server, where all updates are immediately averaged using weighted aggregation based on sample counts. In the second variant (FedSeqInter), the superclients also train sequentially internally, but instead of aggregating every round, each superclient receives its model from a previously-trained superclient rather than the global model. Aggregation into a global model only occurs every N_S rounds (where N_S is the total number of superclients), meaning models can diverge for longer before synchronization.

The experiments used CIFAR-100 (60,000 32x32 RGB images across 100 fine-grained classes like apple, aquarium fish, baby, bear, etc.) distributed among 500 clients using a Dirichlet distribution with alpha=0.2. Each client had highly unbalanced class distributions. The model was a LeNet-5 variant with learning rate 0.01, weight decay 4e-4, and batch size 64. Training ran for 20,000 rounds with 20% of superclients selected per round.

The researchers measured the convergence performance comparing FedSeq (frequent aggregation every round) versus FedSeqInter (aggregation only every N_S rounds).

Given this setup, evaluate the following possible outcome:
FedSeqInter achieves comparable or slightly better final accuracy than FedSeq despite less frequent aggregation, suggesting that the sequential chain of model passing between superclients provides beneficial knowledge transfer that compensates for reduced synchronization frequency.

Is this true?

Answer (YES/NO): YES